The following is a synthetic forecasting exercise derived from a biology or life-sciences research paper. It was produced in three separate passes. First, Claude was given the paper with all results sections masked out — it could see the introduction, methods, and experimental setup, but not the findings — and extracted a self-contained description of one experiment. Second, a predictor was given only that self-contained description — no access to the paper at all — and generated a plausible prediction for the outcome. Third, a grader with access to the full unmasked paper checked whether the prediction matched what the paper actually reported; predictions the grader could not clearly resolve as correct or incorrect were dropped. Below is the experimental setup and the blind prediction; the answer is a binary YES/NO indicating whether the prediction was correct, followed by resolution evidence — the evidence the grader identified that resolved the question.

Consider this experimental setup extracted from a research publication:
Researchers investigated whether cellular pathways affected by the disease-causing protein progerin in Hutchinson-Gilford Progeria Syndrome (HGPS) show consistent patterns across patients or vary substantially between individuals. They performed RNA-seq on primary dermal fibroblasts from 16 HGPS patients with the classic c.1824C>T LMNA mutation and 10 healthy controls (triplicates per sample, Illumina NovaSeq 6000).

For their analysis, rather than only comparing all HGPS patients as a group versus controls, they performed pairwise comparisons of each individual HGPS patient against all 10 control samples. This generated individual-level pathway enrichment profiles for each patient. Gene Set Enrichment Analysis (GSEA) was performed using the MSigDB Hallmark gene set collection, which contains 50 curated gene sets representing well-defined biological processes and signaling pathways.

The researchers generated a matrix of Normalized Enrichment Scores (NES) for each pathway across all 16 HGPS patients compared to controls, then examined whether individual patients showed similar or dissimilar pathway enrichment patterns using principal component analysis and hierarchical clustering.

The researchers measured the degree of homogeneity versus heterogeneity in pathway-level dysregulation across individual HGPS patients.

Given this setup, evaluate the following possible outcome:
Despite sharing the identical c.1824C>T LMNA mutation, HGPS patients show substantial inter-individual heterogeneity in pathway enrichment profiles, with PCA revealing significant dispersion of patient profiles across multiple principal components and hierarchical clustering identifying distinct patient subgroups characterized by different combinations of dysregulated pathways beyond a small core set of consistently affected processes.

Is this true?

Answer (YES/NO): NO